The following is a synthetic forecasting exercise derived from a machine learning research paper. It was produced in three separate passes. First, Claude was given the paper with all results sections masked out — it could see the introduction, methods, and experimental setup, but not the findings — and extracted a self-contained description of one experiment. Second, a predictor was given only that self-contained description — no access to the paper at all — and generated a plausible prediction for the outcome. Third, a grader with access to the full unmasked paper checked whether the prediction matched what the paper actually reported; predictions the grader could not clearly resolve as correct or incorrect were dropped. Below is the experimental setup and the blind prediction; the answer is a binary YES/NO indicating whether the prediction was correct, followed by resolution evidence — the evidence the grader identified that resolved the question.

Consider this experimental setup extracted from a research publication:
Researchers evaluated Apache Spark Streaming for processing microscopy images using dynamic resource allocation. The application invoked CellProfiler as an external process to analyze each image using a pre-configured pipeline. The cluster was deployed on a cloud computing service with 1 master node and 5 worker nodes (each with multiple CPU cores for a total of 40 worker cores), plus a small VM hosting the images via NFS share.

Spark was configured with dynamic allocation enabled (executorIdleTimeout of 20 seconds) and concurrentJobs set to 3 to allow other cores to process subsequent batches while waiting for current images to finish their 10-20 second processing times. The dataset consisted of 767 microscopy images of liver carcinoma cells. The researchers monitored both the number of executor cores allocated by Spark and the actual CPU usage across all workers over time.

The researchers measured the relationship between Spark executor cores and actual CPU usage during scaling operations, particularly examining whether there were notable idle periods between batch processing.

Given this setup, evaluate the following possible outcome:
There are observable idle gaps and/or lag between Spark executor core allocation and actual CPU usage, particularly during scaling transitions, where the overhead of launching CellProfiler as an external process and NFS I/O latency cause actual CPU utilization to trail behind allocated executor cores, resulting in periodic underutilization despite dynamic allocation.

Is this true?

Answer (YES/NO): NO